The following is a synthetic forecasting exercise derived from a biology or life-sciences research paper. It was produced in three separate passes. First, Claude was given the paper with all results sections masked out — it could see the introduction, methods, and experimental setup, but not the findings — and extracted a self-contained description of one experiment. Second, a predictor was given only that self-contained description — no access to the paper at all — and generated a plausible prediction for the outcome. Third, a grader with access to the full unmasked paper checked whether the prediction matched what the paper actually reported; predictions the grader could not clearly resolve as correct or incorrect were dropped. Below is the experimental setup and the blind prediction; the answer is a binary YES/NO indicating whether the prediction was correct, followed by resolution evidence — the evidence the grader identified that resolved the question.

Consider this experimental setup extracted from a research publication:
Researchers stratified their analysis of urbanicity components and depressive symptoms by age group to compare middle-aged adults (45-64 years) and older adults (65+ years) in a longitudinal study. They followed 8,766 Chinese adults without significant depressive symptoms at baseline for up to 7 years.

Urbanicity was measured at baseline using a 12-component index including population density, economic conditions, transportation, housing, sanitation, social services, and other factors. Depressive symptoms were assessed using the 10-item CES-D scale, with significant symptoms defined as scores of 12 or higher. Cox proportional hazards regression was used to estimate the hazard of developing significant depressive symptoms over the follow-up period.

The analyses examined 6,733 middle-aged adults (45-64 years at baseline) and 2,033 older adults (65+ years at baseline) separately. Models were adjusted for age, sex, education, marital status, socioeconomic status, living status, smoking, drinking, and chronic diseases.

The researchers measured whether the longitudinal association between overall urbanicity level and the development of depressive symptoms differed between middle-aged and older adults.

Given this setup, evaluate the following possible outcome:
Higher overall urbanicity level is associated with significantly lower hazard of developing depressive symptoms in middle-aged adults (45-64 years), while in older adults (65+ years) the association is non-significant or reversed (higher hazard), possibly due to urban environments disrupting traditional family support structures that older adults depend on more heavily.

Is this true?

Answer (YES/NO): YES